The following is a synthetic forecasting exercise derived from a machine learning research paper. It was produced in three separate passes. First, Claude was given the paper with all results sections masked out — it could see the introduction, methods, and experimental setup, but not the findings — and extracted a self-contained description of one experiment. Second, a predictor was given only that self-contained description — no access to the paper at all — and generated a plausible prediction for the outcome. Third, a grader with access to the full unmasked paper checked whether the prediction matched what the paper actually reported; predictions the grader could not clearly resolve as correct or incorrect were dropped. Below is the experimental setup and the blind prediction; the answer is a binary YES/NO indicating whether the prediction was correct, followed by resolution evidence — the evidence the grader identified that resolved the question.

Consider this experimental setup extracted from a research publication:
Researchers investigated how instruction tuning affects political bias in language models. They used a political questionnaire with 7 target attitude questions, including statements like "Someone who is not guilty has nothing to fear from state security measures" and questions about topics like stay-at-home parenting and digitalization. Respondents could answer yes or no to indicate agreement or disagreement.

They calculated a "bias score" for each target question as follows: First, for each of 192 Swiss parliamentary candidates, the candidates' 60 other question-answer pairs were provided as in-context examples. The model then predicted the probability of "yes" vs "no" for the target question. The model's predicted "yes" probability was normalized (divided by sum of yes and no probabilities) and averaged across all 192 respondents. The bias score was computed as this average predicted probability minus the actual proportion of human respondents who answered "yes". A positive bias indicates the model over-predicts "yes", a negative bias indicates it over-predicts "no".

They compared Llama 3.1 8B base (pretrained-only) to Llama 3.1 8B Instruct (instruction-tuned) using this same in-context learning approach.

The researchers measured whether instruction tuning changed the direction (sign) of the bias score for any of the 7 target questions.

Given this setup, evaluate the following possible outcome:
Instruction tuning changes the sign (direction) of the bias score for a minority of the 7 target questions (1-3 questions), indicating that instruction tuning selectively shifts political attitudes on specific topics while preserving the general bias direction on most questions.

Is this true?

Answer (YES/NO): YES